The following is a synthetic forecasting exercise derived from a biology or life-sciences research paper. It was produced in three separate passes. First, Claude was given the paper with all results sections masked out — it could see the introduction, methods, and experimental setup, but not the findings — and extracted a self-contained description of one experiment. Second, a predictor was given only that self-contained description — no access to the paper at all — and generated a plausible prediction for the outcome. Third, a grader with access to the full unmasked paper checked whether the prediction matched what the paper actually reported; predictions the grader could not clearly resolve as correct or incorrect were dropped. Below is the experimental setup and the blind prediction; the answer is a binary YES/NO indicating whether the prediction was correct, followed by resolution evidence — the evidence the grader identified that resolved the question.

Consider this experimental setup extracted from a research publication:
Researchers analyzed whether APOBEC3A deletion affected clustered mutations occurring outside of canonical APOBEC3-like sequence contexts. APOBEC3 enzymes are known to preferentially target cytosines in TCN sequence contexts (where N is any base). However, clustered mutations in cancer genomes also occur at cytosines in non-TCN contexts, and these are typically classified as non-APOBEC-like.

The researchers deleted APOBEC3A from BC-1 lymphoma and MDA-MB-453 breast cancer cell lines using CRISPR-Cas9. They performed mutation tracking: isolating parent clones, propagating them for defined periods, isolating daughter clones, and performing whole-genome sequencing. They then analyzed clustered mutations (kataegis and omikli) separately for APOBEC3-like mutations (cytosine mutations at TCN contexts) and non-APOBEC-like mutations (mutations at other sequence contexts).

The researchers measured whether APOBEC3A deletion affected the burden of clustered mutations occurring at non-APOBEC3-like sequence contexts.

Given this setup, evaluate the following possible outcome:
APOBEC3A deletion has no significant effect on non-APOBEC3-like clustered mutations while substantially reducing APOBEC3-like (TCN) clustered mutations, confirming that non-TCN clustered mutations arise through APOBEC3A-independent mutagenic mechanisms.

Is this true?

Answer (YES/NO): NO